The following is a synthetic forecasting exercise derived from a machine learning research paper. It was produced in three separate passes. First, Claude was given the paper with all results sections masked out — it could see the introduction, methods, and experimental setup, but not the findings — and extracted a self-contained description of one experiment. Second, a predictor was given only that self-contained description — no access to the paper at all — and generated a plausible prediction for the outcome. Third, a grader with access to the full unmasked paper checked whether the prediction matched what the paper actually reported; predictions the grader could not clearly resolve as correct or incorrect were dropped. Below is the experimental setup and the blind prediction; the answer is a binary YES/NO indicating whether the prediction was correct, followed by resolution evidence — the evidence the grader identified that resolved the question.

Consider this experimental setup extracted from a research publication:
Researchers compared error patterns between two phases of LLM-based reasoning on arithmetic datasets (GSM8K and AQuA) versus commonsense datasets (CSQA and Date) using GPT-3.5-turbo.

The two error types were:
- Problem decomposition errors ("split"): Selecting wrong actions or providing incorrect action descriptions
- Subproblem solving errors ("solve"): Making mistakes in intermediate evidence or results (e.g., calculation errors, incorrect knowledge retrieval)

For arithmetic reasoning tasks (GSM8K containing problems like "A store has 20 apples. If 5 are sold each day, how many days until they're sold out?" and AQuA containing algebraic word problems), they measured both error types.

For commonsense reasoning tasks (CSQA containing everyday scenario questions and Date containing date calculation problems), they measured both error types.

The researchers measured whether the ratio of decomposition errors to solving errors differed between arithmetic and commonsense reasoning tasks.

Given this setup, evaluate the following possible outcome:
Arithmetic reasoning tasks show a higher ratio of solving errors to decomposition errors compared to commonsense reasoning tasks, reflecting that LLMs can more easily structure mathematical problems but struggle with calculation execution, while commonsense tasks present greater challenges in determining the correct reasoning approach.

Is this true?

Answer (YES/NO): NO